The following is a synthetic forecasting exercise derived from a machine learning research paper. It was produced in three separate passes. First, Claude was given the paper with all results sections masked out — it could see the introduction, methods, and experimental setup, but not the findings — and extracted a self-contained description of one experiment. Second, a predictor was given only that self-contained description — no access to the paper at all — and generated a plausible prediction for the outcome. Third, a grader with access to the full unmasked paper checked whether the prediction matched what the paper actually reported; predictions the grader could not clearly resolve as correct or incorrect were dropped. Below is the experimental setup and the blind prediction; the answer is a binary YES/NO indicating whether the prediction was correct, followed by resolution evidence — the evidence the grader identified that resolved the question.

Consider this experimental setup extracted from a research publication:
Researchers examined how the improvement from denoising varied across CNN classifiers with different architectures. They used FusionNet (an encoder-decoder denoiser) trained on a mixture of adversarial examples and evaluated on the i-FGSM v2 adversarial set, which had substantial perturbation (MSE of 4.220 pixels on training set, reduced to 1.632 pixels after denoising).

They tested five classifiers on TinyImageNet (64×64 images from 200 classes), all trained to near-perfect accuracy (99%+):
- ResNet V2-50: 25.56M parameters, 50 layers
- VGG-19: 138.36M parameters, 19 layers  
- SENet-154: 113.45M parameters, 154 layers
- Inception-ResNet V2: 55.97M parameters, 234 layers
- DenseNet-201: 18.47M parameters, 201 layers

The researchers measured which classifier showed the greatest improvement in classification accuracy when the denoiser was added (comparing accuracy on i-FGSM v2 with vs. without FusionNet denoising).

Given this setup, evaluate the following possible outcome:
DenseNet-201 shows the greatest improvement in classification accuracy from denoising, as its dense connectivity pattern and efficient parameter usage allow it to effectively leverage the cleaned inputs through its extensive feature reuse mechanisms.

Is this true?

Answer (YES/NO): NO